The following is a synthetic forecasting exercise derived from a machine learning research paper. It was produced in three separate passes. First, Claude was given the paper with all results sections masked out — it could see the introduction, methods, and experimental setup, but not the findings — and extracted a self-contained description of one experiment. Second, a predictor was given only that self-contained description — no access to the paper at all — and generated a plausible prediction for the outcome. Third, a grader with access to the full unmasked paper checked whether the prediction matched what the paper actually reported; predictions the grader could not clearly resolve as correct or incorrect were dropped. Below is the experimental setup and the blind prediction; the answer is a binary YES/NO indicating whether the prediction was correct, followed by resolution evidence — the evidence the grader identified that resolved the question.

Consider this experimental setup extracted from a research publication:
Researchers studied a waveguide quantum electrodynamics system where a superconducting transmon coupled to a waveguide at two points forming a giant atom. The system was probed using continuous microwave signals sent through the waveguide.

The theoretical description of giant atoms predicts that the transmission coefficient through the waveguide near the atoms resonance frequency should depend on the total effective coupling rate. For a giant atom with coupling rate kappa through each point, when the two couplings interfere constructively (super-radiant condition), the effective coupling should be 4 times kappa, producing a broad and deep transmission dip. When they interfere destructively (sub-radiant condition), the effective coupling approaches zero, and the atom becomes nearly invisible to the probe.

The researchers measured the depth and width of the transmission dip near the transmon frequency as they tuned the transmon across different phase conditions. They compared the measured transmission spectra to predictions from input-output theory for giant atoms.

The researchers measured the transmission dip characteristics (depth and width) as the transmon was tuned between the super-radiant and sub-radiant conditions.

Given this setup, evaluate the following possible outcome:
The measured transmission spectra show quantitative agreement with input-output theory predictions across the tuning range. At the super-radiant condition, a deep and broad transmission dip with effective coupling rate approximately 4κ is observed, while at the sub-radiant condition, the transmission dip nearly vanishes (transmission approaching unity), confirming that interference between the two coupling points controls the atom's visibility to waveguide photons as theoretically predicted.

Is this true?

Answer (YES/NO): YES